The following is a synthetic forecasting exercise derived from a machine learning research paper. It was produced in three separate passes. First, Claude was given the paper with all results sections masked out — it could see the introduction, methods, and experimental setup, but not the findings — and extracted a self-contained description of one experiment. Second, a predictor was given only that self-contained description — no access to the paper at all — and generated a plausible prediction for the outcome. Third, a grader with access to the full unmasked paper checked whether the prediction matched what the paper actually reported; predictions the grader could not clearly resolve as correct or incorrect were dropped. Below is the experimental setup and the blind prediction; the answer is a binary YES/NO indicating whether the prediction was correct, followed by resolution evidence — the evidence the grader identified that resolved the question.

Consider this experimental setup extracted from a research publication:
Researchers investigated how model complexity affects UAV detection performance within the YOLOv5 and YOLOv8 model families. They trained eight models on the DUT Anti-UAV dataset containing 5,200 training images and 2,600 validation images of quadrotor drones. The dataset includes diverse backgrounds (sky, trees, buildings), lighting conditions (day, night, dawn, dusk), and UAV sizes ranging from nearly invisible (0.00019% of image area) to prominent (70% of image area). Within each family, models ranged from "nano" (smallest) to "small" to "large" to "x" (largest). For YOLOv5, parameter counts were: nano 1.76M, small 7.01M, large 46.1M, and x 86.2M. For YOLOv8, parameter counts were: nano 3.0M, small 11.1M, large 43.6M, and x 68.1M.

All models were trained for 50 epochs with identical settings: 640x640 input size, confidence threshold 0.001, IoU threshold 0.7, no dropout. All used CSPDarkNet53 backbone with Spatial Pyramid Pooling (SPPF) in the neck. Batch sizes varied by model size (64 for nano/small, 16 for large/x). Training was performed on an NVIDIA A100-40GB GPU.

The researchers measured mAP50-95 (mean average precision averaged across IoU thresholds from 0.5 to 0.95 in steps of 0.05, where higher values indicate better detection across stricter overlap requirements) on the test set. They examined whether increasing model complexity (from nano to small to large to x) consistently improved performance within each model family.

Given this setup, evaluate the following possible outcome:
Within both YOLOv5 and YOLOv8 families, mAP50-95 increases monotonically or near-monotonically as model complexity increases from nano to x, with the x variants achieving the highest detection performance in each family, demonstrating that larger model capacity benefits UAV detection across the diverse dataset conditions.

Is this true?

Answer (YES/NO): NO